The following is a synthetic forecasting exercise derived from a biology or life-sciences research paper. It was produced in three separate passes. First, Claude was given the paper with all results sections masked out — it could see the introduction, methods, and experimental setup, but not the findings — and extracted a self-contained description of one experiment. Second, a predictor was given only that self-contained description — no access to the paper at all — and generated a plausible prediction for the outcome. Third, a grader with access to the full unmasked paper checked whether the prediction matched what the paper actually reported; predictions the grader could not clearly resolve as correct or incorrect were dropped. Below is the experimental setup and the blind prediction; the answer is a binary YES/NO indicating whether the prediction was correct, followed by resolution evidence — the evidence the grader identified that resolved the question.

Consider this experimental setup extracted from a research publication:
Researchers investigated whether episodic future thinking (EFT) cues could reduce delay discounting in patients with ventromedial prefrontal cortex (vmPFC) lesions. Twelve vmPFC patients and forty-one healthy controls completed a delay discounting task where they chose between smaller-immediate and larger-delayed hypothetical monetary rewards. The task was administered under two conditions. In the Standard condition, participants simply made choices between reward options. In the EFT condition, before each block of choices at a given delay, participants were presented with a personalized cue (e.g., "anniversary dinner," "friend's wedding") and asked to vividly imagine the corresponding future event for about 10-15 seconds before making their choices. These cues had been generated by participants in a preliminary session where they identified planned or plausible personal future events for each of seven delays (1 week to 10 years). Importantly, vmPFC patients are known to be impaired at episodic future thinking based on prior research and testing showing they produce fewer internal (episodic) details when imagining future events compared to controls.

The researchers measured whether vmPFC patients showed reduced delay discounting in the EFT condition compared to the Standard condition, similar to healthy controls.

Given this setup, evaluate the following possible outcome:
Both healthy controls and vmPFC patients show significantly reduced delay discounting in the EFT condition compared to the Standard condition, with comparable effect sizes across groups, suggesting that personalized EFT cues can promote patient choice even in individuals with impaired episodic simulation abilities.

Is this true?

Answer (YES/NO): YES